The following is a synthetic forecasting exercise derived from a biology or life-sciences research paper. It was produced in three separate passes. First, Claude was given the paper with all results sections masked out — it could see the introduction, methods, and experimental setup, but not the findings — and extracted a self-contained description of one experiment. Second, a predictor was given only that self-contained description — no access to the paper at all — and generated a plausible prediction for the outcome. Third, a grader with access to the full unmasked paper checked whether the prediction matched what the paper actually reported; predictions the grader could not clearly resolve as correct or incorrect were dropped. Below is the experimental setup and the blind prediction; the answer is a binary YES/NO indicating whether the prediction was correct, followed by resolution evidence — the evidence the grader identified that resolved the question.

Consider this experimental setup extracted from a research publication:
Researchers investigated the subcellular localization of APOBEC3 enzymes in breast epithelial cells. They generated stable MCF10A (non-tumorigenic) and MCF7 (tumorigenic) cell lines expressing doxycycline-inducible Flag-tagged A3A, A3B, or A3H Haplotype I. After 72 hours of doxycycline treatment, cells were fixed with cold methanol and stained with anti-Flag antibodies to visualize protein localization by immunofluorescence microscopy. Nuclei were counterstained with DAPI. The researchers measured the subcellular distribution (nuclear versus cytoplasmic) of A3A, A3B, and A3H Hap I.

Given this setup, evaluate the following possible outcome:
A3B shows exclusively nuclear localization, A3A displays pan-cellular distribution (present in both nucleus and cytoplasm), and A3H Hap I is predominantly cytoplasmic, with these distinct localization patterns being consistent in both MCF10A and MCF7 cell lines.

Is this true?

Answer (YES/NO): NO